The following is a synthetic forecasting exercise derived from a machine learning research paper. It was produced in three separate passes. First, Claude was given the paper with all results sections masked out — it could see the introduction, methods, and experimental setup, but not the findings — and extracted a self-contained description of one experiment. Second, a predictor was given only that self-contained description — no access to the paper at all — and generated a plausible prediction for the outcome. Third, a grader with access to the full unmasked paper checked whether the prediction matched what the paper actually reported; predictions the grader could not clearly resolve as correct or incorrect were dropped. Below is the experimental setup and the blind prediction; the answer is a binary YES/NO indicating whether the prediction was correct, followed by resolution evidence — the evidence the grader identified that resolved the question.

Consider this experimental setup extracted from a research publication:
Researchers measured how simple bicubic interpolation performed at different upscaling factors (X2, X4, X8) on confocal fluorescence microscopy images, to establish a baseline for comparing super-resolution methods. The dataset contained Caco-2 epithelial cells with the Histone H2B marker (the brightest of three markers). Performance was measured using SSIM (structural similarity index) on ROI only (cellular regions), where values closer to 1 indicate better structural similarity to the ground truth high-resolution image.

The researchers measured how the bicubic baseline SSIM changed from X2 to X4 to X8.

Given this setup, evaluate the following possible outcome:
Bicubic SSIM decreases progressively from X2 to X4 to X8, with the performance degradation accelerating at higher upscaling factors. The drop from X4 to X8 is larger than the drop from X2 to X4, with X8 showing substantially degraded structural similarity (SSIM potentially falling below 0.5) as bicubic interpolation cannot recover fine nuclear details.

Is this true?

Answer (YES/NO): NO